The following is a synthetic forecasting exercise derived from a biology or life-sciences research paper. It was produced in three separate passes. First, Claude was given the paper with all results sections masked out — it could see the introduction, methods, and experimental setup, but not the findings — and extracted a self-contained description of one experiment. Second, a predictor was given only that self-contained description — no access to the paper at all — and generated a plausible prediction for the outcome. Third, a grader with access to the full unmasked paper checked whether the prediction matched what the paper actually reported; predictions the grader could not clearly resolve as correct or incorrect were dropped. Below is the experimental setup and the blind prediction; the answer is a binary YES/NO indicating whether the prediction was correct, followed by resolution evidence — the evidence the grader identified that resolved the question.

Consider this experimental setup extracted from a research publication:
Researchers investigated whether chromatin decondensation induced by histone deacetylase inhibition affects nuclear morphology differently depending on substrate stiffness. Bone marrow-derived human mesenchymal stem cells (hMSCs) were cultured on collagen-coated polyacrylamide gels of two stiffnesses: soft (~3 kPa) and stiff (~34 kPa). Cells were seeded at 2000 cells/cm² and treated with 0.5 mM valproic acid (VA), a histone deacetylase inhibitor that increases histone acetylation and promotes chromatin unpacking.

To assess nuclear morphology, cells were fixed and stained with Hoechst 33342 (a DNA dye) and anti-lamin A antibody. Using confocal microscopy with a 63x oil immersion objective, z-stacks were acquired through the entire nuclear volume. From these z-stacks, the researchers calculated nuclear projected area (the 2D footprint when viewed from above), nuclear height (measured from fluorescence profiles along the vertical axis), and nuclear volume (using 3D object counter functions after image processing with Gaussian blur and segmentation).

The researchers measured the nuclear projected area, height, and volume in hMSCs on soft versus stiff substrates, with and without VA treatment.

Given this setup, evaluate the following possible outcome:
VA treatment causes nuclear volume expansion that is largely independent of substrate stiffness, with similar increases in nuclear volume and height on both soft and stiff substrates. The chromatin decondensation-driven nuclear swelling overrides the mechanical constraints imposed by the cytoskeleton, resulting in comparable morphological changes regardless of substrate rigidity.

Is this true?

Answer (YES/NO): NO